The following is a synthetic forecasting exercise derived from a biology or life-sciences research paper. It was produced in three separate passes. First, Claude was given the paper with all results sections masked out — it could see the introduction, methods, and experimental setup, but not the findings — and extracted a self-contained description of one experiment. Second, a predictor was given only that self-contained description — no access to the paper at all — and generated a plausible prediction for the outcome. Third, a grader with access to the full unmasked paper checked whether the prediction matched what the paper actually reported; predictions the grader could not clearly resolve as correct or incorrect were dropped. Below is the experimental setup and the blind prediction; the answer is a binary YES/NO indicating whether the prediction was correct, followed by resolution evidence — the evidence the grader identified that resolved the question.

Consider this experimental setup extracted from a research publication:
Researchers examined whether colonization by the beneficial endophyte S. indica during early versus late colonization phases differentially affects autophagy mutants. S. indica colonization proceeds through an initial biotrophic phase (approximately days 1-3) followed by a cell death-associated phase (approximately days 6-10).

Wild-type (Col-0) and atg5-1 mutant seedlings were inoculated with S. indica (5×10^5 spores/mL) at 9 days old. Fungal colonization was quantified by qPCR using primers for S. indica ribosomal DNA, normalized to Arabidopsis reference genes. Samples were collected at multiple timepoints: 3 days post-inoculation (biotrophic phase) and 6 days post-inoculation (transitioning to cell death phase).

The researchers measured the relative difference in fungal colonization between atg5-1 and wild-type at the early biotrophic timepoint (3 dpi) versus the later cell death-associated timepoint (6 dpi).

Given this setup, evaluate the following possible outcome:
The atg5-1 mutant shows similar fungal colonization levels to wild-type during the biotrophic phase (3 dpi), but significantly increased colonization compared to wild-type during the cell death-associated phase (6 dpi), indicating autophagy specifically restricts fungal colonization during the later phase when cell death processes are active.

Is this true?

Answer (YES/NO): YES